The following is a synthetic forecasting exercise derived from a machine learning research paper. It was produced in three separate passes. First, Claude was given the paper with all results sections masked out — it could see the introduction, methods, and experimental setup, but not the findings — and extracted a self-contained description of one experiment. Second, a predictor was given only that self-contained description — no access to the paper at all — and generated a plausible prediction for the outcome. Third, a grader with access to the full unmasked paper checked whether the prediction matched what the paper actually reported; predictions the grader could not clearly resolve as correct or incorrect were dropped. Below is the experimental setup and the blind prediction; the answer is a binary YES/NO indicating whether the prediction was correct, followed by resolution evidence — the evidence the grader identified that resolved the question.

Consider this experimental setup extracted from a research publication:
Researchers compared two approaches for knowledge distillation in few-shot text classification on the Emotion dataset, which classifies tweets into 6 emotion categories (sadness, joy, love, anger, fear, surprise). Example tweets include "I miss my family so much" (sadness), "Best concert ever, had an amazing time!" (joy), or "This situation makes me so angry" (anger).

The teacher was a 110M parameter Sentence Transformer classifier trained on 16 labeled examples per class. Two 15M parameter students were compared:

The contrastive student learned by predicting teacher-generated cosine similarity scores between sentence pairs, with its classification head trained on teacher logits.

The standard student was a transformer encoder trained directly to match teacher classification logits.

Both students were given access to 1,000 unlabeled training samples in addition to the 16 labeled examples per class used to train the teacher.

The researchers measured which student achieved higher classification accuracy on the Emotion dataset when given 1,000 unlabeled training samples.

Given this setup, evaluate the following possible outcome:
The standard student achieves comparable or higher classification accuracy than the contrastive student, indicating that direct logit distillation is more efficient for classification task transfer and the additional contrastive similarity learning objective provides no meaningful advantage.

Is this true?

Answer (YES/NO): YES